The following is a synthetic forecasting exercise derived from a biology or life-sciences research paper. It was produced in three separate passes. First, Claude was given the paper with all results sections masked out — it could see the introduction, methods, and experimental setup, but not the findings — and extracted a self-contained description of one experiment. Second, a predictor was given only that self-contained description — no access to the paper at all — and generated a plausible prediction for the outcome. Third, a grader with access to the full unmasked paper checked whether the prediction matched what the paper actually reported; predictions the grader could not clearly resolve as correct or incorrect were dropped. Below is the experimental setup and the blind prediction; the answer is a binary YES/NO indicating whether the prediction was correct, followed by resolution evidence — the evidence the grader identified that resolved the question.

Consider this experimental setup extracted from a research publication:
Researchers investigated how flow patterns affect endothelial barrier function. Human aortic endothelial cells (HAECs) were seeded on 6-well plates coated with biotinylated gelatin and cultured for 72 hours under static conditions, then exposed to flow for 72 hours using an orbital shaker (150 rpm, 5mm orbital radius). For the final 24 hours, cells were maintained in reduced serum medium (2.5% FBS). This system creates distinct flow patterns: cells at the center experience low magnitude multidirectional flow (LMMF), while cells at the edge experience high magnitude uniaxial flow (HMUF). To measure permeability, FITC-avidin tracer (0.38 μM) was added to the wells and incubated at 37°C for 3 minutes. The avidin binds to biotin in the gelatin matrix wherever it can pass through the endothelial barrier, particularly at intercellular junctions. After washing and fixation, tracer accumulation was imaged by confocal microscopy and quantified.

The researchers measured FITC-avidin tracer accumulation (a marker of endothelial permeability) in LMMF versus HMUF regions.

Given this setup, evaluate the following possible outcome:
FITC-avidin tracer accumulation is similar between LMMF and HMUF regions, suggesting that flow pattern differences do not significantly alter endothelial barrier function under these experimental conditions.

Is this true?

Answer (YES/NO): NO